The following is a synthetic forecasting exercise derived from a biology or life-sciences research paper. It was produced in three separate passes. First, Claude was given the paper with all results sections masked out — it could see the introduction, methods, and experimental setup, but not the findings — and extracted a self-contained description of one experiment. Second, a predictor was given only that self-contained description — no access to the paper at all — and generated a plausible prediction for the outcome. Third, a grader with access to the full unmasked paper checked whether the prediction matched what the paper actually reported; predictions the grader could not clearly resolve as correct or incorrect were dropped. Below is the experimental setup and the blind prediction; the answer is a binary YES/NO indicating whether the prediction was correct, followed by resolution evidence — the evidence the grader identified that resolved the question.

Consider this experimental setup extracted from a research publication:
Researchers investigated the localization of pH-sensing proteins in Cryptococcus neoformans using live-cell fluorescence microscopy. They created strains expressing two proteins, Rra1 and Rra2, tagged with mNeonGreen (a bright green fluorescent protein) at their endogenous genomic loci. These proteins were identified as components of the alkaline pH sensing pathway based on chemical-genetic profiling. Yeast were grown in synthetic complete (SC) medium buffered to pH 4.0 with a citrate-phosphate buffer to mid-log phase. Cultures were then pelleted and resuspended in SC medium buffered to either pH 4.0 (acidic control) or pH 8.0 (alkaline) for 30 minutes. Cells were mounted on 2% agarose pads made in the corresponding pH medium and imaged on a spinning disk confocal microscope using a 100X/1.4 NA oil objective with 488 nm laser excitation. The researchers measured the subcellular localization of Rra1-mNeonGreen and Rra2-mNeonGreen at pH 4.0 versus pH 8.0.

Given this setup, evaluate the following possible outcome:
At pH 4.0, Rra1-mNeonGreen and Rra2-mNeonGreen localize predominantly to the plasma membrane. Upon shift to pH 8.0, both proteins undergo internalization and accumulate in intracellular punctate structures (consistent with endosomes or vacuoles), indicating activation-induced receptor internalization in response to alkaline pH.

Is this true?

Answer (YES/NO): NO